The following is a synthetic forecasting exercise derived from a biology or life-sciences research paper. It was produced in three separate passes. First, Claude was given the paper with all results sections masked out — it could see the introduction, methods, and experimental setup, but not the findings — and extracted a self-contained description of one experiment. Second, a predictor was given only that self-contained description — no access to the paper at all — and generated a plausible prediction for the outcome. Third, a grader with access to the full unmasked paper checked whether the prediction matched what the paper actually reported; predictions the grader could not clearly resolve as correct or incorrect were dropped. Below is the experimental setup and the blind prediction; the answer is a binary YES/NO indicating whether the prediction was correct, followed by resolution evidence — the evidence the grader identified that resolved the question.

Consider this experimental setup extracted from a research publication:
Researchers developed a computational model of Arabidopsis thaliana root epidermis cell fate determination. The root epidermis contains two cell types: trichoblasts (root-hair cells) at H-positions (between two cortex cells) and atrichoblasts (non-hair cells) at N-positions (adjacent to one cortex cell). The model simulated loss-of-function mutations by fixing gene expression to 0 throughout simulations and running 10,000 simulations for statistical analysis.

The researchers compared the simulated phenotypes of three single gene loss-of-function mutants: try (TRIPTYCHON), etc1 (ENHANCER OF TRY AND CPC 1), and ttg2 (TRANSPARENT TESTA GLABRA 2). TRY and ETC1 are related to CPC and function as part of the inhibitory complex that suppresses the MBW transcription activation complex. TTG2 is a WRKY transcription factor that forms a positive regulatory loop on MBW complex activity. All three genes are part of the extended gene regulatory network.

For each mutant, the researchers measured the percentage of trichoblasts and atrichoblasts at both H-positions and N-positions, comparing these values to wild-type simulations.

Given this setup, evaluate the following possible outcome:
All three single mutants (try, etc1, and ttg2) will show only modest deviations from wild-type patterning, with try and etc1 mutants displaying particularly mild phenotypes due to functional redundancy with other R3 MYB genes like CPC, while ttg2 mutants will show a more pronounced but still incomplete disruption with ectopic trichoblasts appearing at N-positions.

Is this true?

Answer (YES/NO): NO